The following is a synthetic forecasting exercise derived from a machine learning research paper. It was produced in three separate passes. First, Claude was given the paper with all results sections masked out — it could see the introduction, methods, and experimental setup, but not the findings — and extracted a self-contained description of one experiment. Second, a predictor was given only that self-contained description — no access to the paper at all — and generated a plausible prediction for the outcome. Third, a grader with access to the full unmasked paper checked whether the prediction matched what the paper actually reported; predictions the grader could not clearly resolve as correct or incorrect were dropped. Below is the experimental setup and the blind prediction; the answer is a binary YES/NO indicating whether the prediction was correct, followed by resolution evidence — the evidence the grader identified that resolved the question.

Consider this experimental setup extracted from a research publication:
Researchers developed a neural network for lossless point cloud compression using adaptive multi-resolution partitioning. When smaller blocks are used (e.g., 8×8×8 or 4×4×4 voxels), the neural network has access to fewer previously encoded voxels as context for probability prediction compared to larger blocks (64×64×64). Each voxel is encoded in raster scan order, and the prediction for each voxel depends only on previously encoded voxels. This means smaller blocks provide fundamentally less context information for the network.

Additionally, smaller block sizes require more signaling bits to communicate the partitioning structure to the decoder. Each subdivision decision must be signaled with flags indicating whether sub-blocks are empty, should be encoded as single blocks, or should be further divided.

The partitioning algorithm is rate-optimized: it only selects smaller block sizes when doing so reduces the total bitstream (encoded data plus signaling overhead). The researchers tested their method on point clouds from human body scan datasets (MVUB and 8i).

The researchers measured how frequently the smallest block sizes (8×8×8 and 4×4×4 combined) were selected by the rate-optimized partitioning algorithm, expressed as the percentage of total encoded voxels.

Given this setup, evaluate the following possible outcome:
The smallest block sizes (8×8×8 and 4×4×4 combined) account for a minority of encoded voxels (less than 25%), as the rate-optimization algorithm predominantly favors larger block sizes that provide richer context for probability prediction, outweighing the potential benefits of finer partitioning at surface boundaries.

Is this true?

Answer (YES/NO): YES